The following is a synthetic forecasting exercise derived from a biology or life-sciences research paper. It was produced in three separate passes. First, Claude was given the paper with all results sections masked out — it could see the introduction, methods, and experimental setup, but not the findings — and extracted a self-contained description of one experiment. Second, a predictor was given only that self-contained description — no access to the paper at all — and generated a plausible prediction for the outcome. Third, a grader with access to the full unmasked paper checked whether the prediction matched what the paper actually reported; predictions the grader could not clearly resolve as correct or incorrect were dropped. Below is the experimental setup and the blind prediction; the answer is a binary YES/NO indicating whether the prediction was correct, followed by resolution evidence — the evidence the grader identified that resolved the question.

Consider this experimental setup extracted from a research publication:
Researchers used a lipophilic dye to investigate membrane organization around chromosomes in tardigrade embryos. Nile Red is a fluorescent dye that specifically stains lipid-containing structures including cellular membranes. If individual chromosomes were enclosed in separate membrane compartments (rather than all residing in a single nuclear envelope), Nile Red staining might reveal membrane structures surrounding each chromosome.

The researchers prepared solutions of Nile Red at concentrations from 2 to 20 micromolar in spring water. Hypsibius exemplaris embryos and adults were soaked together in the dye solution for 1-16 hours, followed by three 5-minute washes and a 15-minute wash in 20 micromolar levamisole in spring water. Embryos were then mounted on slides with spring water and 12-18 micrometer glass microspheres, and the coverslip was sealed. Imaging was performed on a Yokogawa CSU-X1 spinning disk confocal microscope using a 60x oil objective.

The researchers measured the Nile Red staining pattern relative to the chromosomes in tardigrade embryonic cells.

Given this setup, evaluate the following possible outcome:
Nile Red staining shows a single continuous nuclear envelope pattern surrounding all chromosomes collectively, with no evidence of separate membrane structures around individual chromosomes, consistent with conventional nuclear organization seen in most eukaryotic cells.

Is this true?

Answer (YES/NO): NO